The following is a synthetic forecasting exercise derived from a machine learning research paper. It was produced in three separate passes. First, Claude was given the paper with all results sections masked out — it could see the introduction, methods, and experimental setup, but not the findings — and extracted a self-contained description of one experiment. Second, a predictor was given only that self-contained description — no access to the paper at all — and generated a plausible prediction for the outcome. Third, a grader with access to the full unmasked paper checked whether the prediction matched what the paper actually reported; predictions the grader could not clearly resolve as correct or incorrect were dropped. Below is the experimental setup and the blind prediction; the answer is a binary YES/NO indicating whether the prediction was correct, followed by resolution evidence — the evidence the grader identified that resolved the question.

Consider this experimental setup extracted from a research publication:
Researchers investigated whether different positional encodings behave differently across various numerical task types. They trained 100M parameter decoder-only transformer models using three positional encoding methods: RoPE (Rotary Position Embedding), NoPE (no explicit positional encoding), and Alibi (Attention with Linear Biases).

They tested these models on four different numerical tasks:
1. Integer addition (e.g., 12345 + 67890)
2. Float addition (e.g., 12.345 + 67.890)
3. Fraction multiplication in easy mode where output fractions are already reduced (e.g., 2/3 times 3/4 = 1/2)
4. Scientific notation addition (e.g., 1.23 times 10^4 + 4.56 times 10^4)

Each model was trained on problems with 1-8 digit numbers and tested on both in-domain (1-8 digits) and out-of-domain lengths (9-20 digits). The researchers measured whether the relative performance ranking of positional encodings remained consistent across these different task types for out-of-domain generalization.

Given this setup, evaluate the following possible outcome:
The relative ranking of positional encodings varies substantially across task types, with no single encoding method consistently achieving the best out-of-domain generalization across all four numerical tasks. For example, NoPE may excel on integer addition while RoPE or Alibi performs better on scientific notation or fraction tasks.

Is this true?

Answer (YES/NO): NO